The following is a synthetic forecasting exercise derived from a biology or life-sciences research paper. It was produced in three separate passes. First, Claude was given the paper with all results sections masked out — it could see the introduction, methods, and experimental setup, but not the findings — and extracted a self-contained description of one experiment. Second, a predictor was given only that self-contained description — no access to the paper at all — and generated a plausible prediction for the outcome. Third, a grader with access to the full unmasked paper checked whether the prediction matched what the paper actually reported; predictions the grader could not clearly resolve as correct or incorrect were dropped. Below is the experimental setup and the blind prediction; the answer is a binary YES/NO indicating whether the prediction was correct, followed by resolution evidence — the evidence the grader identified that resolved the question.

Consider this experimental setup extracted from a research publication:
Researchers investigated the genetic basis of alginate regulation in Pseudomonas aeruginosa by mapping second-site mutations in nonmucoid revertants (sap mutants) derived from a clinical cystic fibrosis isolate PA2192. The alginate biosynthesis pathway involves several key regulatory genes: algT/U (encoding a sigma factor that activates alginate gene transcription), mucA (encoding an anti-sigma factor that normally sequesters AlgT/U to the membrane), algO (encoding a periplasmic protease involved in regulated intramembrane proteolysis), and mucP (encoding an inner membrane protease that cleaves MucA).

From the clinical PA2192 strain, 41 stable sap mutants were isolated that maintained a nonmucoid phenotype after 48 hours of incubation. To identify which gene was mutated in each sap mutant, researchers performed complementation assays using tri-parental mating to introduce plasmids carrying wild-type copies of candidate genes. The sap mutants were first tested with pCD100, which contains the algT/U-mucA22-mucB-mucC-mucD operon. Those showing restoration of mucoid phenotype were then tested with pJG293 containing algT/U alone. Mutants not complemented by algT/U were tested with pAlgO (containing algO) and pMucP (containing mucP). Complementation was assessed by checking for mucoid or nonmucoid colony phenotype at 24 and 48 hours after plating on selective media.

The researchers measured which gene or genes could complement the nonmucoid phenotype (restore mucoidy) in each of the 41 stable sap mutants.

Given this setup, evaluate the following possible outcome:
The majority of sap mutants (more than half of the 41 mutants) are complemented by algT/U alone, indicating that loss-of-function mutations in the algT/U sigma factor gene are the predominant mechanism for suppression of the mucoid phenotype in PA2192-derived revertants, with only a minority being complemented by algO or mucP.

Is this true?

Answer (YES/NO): YES